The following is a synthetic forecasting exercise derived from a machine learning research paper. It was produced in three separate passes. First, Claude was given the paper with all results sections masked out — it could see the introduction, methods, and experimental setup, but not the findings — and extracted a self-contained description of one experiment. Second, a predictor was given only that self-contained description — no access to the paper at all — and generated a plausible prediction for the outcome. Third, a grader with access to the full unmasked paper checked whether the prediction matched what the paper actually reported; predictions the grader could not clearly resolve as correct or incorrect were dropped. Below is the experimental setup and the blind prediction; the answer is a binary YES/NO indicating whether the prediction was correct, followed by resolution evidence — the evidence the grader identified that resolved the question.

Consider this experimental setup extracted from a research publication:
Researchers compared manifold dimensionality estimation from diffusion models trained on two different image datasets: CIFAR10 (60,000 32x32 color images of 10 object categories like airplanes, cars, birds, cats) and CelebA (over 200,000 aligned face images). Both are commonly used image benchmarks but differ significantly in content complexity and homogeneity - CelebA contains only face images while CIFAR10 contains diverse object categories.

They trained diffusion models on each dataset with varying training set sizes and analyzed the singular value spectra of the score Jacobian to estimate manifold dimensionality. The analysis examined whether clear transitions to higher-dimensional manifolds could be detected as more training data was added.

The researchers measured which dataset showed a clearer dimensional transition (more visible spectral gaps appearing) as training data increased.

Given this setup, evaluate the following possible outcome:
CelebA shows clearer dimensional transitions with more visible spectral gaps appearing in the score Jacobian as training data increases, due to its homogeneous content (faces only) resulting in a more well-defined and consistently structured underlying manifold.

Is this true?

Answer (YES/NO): YES